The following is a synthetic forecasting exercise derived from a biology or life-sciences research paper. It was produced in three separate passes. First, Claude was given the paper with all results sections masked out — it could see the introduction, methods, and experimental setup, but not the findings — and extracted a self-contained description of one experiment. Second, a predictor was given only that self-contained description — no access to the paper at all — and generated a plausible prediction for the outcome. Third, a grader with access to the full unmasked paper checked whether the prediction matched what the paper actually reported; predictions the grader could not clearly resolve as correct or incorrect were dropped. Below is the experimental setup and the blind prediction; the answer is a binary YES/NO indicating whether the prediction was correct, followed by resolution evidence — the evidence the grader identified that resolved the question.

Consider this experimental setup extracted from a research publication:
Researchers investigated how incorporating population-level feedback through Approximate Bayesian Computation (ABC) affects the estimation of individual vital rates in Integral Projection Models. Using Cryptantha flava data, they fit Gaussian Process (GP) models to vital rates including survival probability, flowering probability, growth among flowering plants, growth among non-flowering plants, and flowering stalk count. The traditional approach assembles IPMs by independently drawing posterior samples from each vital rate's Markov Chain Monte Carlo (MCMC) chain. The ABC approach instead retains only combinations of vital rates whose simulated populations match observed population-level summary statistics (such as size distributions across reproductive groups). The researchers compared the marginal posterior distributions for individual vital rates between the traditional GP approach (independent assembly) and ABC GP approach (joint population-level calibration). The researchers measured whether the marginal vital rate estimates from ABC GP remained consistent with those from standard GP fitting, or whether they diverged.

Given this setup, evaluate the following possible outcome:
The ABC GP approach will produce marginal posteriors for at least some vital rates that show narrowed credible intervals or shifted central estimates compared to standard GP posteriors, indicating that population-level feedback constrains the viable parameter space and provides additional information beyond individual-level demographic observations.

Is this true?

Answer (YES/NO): YES